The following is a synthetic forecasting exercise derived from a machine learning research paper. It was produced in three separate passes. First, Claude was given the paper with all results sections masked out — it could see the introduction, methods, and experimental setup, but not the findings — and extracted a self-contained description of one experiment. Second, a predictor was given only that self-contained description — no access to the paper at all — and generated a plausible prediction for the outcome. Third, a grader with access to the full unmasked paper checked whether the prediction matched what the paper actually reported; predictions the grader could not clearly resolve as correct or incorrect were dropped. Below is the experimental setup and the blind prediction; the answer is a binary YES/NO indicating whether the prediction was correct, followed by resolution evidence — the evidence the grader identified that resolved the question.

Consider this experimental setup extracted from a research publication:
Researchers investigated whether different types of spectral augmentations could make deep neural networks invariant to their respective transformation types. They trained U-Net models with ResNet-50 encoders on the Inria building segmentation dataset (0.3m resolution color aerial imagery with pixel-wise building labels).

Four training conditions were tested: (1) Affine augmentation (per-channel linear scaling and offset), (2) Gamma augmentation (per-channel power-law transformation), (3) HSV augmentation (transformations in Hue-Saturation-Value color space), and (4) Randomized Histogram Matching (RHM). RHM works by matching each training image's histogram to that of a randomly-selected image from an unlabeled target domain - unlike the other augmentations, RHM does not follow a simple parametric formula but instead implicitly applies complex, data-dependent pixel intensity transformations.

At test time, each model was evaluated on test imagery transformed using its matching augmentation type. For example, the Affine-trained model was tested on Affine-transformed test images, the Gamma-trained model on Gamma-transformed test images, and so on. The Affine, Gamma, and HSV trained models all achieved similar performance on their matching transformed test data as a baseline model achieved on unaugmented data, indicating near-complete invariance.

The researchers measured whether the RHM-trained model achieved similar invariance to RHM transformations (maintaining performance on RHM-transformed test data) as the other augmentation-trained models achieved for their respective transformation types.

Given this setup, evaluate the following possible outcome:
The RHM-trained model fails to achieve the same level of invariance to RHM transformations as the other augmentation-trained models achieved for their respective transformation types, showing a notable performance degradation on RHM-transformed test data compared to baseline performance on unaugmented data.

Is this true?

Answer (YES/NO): YES